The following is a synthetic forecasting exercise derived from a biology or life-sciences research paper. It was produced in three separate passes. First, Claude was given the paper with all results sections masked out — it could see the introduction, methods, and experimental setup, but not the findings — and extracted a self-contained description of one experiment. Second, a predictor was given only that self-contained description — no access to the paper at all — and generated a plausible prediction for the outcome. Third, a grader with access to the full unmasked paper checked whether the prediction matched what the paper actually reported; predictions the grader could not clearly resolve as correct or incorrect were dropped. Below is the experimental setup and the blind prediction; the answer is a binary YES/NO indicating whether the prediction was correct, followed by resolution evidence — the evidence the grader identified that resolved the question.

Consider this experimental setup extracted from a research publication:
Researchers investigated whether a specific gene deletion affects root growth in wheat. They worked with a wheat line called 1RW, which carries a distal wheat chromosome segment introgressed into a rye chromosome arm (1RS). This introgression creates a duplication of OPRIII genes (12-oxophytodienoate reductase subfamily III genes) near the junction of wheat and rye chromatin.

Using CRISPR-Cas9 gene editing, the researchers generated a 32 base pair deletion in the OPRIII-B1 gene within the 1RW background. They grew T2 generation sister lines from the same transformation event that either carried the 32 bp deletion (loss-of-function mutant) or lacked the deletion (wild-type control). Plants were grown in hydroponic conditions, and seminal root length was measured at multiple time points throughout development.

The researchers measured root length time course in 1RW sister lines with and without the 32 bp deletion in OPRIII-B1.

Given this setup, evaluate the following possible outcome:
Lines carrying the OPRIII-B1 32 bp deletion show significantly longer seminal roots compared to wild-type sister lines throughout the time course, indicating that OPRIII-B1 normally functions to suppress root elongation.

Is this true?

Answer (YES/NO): YES